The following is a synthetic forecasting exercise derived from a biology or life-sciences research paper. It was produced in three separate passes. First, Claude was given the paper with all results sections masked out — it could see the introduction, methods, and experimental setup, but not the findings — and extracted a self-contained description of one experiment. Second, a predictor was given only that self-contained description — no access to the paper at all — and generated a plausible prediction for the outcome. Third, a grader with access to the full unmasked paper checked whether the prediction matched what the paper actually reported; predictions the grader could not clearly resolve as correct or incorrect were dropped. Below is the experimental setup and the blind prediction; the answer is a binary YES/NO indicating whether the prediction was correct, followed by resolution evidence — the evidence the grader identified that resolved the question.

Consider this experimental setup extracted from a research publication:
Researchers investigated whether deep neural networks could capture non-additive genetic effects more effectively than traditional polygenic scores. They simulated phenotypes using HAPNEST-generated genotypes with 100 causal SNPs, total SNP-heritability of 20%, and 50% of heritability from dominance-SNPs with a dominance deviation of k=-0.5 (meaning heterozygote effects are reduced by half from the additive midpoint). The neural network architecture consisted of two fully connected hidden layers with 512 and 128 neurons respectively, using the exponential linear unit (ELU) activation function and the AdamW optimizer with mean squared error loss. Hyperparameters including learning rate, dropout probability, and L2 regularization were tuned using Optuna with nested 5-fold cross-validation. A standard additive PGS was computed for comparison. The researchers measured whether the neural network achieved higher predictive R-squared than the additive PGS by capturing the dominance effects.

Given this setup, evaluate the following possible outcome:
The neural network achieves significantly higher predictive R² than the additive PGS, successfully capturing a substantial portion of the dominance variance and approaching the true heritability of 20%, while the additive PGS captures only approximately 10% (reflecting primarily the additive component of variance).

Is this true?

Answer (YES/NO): NO